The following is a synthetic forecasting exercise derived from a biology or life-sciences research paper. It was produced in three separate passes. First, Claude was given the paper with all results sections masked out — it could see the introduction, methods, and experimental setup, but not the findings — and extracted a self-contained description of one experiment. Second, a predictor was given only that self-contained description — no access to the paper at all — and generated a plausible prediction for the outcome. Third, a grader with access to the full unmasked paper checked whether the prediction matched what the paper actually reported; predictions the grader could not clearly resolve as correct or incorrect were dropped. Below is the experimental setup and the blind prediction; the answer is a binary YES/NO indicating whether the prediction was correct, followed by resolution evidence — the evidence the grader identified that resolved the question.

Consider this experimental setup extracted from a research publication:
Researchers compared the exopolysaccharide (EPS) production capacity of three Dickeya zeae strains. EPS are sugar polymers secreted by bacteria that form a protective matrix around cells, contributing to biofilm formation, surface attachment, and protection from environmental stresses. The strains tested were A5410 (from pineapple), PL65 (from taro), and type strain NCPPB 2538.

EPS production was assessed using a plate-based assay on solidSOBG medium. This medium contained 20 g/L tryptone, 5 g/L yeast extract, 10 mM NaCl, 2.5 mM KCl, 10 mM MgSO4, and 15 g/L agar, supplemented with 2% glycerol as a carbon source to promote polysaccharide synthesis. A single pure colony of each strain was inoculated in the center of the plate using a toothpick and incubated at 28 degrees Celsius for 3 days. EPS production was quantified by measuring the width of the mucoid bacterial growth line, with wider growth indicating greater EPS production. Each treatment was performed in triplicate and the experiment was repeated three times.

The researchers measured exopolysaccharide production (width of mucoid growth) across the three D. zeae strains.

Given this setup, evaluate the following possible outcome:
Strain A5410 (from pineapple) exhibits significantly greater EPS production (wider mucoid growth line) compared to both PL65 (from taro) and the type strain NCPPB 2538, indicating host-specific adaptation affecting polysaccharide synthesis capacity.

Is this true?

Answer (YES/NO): NO